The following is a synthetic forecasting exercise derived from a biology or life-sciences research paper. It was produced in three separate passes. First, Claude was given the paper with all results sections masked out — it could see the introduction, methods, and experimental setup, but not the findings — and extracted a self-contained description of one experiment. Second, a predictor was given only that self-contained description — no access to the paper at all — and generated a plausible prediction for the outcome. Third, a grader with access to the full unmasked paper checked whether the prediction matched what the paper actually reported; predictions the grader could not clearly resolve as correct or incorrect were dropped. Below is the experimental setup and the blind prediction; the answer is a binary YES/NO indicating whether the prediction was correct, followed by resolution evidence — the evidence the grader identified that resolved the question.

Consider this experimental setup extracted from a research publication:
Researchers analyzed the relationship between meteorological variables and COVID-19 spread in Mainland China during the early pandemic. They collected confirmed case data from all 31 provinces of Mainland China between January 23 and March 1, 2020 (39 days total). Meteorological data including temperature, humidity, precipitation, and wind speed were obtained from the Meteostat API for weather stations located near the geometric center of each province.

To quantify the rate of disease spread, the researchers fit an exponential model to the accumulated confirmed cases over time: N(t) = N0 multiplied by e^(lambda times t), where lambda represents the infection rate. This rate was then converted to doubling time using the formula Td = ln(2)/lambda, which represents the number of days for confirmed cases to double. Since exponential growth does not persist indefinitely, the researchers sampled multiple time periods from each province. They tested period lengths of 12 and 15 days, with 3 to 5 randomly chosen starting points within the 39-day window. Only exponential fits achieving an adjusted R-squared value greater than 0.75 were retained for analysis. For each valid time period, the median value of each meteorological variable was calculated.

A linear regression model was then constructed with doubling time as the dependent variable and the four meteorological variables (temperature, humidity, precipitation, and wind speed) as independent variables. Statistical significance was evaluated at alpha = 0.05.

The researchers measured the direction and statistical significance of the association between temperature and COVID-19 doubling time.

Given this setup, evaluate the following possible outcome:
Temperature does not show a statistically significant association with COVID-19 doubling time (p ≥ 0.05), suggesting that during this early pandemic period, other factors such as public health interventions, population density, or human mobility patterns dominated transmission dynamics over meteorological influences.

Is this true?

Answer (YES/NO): NO